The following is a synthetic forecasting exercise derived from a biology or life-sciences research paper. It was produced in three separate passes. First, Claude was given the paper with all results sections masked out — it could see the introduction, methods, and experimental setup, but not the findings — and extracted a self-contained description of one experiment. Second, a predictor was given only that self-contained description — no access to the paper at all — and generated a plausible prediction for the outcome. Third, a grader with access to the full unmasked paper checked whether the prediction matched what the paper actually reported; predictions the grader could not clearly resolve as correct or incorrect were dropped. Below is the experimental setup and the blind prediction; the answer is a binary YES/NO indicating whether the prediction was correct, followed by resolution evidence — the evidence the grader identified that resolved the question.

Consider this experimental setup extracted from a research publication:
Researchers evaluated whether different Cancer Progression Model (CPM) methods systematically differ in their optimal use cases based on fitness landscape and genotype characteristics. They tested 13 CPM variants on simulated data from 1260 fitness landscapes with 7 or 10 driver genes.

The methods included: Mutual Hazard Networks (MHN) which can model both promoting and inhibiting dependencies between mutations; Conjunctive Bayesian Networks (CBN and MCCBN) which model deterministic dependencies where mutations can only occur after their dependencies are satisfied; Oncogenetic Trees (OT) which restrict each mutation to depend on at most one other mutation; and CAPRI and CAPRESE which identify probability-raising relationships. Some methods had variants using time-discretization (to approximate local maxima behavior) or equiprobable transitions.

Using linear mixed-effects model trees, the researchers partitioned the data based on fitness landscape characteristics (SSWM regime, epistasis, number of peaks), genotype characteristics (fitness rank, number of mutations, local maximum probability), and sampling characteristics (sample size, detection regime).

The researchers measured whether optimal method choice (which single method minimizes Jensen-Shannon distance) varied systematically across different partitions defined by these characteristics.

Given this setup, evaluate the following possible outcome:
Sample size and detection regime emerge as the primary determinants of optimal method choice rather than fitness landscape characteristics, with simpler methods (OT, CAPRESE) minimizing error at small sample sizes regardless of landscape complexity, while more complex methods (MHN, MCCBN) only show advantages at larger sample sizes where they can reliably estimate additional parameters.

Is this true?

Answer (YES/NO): NO